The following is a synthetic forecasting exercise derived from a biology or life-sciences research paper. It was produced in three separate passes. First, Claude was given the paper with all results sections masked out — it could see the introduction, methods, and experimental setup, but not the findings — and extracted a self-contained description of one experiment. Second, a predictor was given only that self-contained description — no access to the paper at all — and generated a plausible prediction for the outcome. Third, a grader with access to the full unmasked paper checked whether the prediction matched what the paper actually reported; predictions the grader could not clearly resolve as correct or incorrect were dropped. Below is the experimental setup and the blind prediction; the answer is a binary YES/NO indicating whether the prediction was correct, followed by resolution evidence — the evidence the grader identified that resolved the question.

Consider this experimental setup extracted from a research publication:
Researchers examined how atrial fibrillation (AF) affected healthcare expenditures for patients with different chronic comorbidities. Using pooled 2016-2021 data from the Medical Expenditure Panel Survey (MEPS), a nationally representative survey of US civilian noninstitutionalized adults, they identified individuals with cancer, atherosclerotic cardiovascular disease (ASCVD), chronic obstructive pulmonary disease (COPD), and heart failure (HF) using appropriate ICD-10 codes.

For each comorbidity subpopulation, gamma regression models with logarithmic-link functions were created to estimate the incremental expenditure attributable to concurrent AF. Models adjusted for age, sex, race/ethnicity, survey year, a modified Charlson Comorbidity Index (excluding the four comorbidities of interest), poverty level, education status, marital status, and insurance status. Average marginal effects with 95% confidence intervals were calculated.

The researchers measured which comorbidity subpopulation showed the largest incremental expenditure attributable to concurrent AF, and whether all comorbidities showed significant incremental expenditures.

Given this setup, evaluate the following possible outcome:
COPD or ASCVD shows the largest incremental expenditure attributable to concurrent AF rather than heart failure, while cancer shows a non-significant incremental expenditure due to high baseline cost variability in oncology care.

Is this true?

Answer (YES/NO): NO